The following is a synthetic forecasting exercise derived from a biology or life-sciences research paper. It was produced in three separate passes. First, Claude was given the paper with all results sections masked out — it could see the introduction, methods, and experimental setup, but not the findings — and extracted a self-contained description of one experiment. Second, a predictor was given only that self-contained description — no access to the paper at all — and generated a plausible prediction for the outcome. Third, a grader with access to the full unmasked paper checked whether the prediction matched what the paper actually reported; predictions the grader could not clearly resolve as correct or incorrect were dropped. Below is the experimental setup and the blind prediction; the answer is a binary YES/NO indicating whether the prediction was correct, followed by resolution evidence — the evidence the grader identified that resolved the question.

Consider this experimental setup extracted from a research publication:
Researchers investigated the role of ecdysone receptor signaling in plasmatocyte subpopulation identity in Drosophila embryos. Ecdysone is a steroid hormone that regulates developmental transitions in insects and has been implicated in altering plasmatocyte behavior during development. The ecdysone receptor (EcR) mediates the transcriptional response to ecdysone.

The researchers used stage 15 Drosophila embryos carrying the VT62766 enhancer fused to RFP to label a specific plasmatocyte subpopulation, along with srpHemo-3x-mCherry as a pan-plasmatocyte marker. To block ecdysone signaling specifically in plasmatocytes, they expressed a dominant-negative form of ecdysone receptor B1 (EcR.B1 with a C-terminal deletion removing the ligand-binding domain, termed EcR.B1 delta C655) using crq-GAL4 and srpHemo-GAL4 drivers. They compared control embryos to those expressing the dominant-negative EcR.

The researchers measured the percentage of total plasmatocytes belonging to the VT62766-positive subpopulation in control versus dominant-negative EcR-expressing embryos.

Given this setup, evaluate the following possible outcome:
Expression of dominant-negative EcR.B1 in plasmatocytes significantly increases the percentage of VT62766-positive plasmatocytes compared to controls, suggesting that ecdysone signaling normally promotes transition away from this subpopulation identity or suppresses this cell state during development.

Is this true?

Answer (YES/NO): NO